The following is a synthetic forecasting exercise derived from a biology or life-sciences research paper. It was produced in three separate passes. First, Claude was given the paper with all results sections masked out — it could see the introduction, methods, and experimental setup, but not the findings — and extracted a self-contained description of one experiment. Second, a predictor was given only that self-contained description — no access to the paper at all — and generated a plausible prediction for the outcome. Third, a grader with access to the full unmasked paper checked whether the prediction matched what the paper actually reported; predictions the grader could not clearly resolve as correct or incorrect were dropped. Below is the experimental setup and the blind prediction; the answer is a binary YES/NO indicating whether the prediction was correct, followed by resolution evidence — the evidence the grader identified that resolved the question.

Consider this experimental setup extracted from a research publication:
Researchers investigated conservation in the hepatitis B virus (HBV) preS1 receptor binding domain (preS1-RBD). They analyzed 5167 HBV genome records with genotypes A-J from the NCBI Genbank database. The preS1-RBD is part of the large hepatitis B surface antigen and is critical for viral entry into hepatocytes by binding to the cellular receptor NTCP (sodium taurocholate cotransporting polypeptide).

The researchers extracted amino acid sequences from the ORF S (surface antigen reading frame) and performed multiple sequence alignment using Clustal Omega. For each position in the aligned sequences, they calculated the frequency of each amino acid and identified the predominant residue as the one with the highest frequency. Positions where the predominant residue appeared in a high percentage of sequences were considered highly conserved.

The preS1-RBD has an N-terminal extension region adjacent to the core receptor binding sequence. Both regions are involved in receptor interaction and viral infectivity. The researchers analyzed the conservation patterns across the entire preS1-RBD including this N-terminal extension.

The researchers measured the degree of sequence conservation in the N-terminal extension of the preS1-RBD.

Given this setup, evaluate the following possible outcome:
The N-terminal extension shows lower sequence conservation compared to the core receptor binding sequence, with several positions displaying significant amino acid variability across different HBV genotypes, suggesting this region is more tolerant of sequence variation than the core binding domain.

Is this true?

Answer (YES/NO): NO